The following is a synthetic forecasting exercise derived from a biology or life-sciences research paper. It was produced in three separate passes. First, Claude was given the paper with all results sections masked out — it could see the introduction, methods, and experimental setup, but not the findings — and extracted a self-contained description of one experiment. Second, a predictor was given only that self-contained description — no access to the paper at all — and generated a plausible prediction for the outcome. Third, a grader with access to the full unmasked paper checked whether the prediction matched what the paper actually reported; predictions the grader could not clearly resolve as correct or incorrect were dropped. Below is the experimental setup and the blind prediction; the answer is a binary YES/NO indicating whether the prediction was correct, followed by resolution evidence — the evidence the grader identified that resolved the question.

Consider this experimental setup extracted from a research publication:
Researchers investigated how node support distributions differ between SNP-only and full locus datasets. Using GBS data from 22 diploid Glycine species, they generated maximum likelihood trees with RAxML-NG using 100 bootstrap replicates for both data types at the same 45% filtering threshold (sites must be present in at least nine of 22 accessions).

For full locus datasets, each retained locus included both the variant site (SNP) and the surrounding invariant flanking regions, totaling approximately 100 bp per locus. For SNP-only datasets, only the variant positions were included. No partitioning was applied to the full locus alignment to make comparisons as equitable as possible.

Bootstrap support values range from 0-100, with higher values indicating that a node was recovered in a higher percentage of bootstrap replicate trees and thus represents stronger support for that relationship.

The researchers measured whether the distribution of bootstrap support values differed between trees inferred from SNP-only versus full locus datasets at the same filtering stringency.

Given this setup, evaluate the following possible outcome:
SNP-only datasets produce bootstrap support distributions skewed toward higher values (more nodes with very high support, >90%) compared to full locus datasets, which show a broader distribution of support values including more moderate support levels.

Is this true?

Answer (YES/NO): NO